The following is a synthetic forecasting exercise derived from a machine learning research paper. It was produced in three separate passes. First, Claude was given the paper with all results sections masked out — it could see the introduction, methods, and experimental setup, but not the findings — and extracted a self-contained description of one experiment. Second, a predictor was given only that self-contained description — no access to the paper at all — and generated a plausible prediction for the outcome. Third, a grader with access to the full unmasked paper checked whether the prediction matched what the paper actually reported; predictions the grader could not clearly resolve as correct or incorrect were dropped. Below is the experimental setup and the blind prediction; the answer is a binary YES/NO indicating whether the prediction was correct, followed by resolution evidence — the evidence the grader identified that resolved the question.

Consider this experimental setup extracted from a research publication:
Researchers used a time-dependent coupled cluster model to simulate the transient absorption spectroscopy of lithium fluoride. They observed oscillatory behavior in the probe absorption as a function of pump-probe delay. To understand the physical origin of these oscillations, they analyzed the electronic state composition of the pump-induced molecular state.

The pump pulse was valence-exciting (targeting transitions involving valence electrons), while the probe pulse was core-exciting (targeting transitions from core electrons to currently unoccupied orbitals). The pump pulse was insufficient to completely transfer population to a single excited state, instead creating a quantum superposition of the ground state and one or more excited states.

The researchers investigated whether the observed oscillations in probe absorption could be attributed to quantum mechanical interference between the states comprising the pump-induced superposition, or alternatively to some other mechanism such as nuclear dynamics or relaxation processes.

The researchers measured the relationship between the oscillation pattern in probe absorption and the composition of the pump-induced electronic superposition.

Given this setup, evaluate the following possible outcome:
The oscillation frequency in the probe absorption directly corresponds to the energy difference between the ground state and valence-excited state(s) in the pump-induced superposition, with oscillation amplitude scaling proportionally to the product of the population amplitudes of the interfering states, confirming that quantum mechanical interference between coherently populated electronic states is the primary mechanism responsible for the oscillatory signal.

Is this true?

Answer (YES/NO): NO